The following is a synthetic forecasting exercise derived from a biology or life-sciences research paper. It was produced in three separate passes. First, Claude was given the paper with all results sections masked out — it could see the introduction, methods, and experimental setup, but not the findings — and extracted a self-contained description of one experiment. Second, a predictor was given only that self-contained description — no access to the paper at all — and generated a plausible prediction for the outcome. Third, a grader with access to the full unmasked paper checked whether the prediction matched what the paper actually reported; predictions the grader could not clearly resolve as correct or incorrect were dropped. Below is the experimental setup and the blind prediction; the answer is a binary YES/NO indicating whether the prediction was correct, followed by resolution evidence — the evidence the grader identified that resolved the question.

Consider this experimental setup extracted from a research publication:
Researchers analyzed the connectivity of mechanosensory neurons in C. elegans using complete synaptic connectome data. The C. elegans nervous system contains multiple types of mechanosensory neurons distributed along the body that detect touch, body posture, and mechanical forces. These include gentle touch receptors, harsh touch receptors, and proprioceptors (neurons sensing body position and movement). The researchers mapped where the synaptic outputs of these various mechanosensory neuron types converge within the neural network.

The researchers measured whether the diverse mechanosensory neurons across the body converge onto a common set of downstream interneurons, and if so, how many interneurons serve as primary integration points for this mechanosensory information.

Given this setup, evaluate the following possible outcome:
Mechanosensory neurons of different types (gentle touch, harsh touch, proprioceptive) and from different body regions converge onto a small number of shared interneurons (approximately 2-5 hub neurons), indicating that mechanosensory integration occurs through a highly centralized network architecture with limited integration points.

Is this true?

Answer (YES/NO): YES